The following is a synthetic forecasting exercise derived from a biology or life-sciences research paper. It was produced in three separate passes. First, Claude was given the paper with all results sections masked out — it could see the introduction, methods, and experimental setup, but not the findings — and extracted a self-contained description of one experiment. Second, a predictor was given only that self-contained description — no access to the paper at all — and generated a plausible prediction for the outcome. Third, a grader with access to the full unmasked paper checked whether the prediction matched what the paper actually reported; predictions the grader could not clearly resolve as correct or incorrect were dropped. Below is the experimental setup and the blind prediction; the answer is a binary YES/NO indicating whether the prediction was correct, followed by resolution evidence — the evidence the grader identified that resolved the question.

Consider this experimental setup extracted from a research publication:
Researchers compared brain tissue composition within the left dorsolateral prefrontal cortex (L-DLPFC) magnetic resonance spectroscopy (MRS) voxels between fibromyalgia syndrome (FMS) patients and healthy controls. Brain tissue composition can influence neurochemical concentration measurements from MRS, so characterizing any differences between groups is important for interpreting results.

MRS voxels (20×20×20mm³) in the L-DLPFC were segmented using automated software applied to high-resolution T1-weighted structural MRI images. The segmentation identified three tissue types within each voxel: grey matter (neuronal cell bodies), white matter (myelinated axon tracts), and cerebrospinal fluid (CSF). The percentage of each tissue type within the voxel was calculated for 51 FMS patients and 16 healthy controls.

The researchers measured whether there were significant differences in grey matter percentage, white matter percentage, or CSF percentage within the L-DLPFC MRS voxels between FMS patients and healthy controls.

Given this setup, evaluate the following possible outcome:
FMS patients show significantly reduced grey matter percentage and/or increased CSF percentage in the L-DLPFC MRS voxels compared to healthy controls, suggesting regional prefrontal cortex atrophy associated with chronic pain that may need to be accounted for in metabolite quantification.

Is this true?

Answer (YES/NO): NO